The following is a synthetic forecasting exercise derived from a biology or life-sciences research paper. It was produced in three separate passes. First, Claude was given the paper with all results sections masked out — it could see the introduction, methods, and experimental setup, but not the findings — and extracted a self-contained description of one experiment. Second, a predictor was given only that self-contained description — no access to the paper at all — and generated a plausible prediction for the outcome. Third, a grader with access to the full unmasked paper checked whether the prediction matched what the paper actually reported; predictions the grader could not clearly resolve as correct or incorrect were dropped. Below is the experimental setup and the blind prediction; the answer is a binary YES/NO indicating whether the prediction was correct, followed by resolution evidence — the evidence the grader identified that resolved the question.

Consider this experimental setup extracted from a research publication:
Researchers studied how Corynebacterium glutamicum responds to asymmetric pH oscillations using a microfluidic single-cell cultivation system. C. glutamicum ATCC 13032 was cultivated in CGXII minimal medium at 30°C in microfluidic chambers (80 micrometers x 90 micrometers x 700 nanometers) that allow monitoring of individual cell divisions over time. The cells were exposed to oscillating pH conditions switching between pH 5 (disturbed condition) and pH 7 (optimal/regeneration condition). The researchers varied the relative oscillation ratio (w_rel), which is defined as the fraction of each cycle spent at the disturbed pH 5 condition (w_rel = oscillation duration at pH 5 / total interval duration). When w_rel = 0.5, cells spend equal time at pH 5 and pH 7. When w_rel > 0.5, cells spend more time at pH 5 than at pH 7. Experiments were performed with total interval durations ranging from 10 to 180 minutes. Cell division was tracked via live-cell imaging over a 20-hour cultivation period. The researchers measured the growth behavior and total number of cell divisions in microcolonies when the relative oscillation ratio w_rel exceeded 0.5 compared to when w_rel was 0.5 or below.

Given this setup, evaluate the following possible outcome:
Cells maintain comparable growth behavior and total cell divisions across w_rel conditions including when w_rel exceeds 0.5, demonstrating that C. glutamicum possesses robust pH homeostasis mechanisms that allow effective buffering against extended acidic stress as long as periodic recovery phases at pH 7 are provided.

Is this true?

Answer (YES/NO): NO